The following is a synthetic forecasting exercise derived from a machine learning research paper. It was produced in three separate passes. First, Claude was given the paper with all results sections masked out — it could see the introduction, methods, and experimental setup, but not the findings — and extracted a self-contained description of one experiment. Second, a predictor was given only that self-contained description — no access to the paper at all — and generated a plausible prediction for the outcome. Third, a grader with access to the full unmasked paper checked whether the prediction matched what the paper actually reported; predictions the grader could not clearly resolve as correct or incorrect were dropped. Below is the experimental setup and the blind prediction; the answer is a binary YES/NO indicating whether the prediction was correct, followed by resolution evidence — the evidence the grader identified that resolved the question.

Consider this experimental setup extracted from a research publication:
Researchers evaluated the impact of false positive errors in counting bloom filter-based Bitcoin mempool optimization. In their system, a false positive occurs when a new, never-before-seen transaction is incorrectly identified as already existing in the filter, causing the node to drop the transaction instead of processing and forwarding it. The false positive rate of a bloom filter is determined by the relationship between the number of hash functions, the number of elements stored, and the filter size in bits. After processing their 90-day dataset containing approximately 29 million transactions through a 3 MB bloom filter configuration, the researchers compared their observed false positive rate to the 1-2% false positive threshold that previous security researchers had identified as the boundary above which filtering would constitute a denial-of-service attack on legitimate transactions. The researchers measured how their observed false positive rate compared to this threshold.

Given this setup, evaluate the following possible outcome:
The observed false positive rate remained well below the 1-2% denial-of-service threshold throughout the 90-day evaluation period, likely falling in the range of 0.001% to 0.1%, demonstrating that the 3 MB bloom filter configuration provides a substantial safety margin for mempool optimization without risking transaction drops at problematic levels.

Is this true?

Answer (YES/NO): YES